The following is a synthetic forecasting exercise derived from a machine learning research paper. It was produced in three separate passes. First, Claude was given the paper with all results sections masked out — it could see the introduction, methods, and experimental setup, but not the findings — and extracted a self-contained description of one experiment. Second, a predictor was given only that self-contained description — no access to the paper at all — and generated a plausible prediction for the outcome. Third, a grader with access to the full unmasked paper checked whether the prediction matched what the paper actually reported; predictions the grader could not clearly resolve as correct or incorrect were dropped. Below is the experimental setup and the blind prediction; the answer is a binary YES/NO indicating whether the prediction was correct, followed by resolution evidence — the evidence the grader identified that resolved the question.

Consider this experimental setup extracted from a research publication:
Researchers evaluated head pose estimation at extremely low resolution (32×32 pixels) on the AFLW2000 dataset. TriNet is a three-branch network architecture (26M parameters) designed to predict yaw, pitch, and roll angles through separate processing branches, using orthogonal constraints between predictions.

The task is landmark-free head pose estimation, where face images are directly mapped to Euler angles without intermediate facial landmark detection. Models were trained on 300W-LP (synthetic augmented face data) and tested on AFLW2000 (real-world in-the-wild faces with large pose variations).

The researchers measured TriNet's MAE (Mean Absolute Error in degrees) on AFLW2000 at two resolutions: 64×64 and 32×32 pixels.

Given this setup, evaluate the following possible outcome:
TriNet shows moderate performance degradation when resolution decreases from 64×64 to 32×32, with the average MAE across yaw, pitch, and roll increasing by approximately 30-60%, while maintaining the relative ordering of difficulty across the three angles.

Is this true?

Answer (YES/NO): NO